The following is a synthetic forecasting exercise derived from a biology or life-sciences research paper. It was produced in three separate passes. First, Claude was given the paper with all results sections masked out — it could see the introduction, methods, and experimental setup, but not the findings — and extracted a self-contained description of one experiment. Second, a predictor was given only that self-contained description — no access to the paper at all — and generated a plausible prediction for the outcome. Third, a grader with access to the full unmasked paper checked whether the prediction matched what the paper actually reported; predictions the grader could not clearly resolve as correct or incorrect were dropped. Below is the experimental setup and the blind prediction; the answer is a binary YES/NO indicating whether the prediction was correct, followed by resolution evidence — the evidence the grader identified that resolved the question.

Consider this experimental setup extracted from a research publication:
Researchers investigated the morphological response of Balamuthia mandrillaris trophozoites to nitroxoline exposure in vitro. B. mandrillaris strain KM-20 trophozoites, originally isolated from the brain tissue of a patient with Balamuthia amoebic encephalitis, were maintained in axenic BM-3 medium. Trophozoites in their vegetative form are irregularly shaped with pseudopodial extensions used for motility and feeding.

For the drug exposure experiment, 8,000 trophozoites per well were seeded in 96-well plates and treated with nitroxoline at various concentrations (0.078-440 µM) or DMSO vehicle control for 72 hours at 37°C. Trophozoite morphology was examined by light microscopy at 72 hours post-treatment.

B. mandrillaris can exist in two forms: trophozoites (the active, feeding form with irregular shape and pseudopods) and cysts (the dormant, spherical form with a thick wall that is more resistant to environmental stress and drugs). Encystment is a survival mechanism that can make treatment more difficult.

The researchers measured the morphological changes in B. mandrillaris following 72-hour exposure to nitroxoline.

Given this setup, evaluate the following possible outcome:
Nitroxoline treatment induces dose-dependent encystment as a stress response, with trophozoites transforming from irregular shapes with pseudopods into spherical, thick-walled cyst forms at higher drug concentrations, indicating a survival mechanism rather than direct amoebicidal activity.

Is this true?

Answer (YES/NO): NO